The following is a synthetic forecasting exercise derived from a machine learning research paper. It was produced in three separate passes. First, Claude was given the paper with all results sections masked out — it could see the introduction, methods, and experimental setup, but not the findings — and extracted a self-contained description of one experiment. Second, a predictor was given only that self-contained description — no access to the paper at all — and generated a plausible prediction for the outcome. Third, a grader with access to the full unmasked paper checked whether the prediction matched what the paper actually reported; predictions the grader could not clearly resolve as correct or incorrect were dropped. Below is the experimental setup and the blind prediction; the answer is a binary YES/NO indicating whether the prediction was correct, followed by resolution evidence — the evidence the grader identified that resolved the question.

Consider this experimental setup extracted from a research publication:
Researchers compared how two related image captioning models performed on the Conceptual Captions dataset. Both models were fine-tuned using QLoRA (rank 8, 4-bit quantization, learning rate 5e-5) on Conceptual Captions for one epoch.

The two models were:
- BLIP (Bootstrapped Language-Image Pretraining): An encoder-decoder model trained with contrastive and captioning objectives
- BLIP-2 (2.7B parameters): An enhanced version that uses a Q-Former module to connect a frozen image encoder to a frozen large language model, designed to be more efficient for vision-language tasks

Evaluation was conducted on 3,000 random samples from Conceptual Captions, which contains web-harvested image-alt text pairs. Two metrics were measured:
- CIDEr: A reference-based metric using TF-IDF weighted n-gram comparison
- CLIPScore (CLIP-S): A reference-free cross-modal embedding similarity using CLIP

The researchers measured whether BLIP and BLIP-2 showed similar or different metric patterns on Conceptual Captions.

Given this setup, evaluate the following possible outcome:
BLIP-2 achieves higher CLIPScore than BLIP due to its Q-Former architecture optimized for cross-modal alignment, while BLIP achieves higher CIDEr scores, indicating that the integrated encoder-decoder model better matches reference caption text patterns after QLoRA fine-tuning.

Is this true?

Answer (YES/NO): YES